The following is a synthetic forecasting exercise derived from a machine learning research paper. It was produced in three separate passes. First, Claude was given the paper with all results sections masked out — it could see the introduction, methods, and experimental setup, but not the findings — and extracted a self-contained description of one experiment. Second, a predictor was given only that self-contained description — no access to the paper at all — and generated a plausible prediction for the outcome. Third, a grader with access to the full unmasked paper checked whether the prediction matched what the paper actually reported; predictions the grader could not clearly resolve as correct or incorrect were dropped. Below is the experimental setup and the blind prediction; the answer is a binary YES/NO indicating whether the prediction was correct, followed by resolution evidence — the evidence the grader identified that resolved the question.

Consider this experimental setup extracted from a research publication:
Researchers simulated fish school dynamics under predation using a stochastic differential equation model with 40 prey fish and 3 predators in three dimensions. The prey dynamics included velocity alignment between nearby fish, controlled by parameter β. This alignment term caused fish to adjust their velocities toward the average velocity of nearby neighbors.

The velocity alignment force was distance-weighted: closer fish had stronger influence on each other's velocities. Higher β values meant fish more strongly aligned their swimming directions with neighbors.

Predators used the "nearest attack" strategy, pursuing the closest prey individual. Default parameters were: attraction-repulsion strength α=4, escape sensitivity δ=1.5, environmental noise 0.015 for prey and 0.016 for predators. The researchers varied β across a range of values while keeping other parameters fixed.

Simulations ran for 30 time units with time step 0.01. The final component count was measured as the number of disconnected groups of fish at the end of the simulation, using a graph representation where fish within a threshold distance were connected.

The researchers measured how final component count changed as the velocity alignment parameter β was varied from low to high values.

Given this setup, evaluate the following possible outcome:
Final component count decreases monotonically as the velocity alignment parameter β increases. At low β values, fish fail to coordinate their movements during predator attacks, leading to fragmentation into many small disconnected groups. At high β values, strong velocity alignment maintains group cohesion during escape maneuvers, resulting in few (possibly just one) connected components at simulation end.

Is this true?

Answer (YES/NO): NO